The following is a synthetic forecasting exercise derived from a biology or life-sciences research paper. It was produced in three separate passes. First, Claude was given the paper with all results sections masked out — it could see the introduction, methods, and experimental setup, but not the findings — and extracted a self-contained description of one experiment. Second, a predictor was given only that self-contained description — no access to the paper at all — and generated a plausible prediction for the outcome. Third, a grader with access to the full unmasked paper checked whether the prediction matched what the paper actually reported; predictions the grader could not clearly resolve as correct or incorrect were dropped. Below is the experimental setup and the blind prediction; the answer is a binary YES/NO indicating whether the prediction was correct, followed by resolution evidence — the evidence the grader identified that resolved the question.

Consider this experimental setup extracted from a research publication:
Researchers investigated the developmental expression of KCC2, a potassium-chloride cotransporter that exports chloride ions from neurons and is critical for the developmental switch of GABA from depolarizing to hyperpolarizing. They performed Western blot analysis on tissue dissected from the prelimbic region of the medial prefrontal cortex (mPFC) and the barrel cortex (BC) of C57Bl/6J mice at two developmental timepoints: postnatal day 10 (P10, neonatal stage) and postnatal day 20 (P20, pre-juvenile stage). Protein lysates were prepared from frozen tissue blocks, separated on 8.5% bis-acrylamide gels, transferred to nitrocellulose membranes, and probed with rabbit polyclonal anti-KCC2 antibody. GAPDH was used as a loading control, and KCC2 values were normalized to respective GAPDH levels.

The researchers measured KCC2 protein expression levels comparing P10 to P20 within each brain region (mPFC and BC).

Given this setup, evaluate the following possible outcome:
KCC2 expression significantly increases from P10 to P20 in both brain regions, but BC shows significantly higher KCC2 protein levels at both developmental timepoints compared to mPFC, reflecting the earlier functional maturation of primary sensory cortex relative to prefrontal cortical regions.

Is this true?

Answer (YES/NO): NO